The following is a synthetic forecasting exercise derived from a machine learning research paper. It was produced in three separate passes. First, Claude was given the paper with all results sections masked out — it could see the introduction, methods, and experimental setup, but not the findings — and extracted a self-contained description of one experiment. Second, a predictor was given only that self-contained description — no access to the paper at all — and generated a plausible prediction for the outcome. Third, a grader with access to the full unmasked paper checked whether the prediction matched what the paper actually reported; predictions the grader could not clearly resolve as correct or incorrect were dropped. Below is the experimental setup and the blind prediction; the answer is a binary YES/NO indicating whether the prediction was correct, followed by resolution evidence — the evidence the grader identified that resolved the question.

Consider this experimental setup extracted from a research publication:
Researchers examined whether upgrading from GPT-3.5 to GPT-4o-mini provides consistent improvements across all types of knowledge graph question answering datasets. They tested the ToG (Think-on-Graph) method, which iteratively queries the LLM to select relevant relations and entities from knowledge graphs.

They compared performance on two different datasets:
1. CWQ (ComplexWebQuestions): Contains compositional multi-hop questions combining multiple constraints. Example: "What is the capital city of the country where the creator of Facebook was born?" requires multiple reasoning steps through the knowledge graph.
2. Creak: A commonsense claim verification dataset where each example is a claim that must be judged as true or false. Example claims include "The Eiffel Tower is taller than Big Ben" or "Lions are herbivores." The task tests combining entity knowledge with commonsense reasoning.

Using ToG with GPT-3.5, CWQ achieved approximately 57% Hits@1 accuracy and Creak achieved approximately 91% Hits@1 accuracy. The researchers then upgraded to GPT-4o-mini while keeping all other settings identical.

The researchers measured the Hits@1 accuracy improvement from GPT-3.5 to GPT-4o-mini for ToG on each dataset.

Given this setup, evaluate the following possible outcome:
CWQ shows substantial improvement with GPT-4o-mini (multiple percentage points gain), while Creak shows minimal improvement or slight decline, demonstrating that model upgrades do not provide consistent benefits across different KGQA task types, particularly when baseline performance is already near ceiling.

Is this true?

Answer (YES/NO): NO